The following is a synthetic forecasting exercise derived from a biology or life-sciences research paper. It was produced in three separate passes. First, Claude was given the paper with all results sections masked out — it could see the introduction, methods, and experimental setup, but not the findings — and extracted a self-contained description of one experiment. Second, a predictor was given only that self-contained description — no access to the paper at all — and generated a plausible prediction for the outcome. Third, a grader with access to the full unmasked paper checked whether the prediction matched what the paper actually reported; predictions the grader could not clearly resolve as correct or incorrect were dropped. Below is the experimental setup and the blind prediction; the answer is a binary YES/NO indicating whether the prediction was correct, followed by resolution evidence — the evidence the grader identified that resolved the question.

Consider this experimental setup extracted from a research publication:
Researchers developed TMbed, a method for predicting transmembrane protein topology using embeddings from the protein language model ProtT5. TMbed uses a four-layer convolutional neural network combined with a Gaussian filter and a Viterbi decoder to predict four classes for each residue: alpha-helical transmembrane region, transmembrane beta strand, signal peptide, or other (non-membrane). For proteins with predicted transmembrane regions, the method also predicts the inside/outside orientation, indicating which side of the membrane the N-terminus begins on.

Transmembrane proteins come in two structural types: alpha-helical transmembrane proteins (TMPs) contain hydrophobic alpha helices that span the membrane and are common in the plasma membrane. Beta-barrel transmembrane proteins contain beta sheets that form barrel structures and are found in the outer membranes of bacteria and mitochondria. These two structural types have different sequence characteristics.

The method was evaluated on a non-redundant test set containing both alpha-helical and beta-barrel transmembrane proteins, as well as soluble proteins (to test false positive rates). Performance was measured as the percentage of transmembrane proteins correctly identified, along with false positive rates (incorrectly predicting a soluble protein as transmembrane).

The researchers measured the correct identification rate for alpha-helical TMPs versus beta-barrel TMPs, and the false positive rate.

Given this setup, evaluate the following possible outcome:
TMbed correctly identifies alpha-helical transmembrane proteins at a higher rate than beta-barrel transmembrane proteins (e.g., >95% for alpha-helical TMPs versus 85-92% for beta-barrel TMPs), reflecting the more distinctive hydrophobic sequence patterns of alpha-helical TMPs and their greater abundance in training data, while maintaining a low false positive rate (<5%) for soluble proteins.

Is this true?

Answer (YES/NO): NO